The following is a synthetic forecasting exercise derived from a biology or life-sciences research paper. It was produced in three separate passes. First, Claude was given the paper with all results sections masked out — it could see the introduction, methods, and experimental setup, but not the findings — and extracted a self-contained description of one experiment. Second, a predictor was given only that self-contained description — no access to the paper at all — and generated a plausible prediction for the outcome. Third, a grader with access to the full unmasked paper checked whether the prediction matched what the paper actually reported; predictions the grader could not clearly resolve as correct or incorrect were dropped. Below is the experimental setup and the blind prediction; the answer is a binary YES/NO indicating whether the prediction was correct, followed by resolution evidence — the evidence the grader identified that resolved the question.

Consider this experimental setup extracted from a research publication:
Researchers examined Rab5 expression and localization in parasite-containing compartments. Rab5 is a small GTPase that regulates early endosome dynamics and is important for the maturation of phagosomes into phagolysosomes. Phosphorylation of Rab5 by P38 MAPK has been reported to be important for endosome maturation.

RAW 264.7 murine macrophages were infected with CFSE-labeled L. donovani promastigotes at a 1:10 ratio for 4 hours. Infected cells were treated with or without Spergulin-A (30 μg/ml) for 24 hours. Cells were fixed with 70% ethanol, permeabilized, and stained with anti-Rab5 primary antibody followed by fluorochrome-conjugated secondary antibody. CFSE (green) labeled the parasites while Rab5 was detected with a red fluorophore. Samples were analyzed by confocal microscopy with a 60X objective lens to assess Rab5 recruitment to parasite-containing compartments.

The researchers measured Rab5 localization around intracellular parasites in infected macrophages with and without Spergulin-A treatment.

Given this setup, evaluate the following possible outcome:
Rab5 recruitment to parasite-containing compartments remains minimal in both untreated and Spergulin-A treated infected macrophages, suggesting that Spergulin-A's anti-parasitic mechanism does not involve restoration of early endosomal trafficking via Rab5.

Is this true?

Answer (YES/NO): NO